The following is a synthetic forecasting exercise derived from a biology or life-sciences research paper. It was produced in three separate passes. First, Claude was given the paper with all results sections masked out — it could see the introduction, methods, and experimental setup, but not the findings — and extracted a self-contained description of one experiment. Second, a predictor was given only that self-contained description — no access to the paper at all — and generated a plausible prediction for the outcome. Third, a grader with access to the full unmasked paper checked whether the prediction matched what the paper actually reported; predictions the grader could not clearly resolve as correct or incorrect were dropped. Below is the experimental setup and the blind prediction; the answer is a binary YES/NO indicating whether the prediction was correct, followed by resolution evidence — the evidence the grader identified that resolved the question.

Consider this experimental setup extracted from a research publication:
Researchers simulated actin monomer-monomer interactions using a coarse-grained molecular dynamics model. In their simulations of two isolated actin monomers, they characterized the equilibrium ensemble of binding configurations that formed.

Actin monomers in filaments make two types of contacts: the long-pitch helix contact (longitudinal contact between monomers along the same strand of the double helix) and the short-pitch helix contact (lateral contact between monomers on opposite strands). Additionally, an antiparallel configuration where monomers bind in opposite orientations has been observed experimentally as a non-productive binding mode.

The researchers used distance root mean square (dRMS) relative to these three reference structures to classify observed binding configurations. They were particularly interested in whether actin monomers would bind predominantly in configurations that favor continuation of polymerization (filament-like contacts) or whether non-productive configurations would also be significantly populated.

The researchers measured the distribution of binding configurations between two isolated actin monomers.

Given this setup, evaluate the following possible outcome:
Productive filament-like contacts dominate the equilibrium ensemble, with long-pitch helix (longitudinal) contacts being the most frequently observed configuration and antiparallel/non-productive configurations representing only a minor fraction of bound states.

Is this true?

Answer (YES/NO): NO